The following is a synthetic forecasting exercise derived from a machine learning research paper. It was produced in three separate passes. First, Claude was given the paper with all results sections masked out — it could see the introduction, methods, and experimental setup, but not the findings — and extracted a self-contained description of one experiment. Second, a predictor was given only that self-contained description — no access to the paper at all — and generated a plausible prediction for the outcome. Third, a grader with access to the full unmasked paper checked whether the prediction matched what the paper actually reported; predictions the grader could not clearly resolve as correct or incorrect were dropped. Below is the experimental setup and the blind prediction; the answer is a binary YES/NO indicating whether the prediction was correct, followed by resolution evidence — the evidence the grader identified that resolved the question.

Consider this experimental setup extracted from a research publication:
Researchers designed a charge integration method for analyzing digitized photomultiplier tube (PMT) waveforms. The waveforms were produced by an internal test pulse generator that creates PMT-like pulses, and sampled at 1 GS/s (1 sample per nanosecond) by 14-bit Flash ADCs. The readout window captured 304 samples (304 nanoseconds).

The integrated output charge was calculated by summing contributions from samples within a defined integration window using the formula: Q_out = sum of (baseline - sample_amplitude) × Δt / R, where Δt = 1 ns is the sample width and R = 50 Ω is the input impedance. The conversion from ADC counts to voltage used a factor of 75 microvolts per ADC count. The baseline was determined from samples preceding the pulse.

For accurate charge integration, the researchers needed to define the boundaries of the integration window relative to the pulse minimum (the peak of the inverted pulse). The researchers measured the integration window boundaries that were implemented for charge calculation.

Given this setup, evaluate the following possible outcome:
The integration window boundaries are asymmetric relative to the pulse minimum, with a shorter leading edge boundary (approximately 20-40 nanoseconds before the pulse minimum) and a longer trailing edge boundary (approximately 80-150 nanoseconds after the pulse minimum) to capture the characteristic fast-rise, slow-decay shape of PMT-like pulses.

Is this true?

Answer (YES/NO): NO